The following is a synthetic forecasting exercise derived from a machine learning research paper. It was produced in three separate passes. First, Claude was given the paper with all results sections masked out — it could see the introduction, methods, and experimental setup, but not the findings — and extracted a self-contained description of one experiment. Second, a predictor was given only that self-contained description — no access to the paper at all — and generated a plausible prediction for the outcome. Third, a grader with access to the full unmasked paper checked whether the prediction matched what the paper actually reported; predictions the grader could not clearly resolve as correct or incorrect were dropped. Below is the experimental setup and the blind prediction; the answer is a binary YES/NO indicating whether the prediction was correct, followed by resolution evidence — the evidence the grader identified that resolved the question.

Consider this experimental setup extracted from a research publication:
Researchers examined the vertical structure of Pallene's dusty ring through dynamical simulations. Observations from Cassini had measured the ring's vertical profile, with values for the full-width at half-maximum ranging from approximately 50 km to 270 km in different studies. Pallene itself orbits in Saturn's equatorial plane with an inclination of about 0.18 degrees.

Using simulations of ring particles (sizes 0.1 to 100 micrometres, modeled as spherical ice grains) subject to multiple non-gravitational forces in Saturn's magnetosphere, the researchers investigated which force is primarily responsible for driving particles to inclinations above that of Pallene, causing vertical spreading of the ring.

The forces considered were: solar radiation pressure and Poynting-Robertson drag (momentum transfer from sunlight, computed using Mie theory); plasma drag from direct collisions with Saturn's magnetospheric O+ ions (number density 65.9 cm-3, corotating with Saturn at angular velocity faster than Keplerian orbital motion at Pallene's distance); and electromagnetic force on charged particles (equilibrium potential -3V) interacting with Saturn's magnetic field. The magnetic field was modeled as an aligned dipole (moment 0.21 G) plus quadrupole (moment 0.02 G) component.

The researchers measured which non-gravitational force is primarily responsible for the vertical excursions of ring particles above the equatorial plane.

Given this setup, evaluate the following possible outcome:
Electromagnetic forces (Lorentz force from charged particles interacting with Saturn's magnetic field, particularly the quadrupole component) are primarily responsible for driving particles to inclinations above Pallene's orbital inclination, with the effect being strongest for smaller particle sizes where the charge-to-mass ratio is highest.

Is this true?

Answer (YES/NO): NO